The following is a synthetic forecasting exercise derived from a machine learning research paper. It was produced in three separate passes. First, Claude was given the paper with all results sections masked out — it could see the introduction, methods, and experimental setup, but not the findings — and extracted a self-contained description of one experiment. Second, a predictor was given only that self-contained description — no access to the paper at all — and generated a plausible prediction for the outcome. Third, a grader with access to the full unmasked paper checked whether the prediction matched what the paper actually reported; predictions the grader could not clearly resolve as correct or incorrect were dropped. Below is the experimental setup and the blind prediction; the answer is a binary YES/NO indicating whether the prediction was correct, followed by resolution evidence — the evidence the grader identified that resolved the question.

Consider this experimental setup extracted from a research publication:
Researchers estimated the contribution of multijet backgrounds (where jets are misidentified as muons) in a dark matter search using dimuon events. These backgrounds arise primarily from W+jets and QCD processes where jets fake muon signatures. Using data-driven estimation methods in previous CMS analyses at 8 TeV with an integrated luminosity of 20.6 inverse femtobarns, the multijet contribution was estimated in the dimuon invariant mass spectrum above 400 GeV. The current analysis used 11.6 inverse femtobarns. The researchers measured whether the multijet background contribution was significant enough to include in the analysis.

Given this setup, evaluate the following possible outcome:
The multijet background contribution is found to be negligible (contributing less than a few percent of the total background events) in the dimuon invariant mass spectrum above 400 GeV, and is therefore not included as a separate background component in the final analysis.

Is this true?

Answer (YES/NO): YES